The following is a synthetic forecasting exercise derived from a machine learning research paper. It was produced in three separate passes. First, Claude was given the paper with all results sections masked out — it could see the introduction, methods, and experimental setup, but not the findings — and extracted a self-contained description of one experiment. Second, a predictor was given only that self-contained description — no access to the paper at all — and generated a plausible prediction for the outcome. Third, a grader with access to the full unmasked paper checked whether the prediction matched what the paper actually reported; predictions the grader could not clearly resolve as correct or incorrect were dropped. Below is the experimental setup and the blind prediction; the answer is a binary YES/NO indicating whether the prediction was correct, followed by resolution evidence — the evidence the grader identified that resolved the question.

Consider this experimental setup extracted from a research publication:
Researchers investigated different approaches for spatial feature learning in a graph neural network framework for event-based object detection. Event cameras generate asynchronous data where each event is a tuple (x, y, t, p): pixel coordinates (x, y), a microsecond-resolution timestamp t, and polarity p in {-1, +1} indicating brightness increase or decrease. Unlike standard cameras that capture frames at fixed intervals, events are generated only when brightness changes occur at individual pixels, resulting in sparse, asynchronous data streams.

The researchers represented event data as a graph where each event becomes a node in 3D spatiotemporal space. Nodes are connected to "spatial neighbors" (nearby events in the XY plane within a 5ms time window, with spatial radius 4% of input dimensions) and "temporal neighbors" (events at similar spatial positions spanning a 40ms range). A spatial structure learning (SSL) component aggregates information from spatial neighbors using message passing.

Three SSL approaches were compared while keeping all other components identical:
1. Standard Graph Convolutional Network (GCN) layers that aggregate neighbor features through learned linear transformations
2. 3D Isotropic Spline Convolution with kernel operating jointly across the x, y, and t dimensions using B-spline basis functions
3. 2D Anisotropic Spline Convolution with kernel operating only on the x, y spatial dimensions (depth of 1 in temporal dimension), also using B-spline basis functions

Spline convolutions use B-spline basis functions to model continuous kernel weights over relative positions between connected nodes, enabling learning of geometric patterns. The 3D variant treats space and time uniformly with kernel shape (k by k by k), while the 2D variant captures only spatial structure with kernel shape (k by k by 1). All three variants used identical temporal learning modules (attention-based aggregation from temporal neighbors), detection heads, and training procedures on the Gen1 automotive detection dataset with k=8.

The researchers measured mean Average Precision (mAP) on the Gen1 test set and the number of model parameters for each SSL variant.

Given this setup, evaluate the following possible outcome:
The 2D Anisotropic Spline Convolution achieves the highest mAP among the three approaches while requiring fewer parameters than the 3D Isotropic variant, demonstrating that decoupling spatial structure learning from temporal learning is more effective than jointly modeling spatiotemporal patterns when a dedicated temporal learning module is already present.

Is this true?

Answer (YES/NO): NO